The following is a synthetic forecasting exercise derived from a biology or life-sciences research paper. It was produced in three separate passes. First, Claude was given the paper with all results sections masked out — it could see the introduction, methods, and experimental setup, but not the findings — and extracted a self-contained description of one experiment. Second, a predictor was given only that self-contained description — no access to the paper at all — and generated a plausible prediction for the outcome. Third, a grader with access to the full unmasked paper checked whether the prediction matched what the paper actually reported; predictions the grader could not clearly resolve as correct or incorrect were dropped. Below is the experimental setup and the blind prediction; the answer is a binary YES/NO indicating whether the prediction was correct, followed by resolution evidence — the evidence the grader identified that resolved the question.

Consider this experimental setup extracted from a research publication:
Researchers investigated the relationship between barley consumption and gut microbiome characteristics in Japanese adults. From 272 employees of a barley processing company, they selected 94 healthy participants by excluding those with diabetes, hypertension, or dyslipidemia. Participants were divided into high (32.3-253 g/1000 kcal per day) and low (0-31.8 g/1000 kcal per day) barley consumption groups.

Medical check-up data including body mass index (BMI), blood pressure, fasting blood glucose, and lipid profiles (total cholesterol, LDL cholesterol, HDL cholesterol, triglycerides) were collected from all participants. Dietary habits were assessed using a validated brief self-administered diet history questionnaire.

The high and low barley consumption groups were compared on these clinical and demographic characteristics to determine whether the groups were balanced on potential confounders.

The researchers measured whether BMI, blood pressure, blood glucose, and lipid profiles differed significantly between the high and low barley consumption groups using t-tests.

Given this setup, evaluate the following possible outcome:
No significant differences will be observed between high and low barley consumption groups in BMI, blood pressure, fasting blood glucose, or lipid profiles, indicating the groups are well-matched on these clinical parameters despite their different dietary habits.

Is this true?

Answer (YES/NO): YES